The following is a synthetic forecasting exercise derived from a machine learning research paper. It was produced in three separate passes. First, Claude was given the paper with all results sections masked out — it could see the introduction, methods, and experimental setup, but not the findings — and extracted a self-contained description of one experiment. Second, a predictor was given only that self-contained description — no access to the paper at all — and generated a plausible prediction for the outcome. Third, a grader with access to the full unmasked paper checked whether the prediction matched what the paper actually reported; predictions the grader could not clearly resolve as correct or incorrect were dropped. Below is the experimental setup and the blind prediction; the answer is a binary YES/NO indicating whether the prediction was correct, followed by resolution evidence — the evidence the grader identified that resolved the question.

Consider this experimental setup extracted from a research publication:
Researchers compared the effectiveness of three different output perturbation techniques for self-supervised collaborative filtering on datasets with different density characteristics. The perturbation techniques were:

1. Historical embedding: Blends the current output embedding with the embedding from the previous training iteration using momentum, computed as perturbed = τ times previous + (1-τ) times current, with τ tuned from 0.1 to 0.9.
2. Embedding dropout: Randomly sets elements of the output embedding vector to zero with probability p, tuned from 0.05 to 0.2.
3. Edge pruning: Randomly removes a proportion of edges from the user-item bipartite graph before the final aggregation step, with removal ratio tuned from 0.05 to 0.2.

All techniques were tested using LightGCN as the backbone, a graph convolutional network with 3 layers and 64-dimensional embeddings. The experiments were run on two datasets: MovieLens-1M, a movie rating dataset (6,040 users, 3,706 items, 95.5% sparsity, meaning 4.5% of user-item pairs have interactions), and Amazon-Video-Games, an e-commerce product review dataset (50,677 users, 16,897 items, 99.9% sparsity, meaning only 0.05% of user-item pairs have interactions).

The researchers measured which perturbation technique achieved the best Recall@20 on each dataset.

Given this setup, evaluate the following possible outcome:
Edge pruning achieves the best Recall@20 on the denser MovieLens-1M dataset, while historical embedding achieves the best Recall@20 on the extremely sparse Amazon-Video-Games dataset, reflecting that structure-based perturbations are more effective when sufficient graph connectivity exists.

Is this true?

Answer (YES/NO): NO